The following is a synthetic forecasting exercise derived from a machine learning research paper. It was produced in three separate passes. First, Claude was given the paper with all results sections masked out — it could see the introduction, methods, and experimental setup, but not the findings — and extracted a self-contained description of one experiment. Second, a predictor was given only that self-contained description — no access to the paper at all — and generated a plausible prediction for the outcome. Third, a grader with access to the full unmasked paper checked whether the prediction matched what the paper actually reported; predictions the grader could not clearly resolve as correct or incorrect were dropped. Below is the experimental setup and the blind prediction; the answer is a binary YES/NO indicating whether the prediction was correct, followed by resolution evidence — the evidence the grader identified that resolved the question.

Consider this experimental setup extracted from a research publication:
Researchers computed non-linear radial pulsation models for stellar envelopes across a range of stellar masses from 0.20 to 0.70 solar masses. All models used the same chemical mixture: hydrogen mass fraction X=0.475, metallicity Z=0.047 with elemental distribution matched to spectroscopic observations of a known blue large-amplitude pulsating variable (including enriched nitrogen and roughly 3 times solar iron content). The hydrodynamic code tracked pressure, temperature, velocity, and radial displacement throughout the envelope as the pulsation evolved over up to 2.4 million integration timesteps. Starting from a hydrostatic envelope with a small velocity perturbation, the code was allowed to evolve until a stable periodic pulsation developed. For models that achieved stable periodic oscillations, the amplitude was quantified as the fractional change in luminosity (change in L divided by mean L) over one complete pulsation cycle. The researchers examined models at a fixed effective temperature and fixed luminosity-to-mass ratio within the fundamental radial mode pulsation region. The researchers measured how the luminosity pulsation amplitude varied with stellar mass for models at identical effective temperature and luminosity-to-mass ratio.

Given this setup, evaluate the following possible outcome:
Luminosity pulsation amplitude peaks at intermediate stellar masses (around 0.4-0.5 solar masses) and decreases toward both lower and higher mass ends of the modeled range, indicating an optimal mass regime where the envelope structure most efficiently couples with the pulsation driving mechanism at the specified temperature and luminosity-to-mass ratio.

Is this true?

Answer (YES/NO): NO